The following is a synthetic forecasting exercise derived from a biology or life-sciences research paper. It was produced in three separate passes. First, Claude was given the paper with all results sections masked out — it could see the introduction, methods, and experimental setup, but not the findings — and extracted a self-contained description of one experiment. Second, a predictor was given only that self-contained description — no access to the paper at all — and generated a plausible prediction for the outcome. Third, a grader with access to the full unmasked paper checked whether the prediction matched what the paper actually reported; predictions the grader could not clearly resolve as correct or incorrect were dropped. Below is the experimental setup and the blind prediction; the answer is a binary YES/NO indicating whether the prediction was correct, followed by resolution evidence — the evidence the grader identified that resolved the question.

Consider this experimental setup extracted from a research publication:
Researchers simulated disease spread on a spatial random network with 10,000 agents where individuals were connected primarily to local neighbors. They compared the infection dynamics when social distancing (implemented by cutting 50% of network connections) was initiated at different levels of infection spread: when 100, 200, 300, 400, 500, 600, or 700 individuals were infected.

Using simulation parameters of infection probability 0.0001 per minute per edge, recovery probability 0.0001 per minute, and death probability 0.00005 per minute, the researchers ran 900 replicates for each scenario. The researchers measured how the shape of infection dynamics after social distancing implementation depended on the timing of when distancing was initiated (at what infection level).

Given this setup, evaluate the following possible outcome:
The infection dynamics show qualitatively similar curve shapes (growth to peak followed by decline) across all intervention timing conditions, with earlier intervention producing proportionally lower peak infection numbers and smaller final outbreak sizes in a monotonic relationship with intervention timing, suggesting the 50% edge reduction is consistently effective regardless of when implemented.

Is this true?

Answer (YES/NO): NO